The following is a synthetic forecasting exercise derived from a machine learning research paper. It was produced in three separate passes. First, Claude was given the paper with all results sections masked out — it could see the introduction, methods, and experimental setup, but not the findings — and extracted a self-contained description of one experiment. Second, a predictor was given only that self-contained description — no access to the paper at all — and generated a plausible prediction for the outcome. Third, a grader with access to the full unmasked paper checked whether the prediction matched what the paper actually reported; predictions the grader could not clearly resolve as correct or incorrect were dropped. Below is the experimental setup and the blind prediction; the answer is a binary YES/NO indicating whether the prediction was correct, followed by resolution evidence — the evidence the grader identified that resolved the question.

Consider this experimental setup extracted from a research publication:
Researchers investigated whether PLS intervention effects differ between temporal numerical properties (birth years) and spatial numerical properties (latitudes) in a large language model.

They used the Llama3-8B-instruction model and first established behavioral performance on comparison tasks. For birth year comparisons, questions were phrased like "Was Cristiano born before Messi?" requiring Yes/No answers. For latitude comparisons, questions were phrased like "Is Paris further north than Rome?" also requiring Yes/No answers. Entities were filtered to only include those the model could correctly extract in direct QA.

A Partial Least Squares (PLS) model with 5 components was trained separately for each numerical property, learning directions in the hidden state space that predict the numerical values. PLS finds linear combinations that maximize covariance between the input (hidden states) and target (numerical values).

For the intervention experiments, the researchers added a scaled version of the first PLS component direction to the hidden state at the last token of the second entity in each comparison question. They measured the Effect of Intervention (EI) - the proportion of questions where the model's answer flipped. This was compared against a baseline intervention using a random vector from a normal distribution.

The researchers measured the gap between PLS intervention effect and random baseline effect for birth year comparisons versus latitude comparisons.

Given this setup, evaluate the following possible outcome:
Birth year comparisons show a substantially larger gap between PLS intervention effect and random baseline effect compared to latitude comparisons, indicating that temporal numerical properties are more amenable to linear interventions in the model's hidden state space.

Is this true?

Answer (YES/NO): YES